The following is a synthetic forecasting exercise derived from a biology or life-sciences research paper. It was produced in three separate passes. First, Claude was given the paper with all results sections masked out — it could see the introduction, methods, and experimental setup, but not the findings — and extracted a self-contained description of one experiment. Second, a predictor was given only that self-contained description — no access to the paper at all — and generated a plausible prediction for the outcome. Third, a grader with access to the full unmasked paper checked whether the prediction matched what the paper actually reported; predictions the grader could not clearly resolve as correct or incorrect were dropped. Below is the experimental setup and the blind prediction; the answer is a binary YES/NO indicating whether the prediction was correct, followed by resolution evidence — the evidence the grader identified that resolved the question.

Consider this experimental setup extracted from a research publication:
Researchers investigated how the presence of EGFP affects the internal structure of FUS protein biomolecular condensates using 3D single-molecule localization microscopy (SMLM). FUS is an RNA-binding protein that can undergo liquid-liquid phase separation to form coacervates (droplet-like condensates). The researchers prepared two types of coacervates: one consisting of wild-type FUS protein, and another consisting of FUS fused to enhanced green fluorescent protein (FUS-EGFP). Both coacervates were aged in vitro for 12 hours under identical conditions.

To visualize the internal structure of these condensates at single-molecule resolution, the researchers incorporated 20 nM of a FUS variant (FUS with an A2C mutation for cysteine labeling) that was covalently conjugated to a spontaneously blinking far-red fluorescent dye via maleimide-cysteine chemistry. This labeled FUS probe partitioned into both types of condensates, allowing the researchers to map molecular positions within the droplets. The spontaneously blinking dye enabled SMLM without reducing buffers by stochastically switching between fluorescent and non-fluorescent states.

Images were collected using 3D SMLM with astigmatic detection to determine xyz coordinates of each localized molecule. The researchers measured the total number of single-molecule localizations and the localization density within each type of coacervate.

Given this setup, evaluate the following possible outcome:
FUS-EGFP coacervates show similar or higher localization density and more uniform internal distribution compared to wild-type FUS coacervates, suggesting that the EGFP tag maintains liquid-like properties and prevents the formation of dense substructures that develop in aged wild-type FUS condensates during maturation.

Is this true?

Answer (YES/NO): NO